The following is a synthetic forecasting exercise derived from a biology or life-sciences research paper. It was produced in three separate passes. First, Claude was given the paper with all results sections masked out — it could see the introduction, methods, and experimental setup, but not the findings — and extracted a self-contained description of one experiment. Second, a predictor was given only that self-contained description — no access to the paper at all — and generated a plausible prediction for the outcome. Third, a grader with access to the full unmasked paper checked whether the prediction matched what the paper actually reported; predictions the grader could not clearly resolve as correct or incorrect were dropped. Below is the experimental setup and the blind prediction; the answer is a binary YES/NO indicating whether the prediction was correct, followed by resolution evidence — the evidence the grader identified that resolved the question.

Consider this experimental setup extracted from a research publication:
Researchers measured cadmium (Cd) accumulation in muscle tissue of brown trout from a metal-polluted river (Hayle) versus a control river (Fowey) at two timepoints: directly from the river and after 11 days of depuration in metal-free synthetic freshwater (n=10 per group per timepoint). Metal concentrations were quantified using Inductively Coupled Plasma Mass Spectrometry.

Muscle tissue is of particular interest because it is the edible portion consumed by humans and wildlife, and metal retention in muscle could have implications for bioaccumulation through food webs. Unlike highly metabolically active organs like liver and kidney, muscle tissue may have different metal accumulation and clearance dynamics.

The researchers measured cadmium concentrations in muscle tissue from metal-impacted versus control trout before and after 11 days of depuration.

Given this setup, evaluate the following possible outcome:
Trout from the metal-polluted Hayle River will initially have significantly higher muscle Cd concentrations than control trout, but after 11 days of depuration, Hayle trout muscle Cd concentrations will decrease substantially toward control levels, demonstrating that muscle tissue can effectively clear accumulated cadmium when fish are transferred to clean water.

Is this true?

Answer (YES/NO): NO